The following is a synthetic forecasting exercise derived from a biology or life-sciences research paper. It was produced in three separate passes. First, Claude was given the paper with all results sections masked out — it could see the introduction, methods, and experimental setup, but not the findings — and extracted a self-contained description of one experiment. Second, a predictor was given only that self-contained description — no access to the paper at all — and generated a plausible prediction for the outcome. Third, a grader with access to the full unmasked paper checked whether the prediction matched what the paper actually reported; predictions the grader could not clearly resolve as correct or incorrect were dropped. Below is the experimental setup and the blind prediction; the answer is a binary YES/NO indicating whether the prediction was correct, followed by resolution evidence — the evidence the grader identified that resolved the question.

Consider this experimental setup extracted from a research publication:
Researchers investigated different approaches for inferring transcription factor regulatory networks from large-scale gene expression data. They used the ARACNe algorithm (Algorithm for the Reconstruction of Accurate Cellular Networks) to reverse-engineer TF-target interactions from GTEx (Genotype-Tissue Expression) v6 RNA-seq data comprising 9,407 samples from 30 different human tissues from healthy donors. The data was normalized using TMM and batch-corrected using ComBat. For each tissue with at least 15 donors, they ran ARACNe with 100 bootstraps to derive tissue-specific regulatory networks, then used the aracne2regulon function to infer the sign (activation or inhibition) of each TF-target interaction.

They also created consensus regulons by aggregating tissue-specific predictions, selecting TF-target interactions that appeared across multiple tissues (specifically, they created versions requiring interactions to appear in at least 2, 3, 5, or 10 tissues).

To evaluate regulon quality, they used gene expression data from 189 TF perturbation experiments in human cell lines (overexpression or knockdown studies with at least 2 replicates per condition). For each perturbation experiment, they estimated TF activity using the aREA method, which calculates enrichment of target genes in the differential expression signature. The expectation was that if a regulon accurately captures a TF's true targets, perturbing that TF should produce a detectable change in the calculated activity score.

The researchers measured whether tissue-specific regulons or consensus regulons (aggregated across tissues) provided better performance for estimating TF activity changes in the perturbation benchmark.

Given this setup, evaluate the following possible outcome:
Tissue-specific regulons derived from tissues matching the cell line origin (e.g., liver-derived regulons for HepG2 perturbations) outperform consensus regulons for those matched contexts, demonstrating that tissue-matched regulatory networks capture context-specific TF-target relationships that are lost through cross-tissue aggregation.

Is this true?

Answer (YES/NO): NO